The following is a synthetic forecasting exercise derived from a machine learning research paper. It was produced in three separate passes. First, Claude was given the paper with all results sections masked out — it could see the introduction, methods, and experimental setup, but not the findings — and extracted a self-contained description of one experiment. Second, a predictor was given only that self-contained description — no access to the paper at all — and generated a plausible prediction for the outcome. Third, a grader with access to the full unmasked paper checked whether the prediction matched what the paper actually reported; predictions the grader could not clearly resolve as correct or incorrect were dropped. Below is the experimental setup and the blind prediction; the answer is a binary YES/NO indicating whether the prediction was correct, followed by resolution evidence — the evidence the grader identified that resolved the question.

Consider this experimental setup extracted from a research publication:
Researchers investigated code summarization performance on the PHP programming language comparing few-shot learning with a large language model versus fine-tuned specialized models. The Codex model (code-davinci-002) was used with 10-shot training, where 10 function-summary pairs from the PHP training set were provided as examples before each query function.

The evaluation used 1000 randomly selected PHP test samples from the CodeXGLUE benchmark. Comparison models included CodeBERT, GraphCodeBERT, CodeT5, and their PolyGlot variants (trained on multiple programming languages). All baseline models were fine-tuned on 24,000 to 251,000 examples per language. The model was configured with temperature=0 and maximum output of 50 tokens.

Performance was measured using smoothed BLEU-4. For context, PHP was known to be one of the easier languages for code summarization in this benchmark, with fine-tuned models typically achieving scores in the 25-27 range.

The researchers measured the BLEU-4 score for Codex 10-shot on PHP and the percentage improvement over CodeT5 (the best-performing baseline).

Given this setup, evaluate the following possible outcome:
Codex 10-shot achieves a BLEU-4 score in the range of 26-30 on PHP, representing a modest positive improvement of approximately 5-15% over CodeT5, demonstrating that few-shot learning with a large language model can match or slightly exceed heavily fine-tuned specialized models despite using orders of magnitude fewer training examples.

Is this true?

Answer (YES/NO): NO